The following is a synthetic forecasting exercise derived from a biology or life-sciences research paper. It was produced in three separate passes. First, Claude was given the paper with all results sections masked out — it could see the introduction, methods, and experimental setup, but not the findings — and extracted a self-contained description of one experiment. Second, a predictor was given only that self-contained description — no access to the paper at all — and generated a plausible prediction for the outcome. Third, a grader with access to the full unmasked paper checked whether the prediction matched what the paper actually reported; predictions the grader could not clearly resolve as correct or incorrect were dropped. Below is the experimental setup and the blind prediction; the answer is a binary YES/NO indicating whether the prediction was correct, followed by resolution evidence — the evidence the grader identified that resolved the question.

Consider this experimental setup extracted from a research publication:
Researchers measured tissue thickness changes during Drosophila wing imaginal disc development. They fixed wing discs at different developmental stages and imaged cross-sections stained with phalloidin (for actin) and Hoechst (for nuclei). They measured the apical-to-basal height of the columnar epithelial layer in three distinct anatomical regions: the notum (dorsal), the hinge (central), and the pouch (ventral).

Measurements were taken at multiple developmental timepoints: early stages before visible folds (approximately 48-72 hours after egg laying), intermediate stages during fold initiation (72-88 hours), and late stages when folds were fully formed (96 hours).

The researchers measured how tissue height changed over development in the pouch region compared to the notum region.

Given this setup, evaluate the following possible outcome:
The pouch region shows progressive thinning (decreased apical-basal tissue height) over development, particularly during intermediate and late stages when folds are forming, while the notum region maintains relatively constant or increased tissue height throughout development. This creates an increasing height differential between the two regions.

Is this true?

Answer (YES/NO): NO